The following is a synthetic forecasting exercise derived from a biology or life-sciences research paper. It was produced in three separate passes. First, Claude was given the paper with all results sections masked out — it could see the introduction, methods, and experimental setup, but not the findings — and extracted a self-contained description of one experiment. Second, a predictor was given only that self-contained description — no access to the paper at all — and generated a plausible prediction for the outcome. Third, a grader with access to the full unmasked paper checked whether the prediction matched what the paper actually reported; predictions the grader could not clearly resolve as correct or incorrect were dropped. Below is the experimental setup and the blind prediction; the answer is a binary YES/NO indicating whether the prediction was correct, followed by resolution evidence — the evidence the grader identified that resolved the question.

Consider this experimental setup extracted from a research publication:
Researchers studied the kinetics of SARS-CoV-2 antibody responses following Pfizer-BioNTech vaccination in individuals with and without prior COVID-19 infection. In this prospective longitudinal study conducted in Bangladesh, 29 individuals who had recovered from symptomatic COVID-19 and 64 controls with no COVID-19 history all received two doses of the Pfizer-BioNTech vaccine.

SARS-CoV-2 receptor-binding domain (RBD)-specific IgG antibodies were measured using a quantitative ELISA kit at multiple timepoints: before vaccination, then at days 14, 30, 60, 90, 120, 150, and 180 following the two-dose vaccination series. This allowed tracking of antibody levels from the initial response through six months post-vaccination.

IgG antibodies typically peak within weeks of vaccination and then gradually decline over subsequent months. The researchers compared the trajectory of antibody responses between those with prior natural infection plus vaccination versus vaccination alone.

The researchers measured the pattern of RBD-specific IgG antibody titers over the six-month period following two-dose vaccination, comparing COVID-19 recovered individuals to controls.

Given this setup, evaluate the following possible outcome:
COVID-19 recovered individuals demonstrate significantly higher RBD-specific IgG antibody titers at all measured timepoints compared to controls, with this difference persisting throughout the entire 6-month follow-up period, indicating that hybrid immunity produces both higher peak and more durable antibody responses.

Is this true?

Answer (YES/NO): NO